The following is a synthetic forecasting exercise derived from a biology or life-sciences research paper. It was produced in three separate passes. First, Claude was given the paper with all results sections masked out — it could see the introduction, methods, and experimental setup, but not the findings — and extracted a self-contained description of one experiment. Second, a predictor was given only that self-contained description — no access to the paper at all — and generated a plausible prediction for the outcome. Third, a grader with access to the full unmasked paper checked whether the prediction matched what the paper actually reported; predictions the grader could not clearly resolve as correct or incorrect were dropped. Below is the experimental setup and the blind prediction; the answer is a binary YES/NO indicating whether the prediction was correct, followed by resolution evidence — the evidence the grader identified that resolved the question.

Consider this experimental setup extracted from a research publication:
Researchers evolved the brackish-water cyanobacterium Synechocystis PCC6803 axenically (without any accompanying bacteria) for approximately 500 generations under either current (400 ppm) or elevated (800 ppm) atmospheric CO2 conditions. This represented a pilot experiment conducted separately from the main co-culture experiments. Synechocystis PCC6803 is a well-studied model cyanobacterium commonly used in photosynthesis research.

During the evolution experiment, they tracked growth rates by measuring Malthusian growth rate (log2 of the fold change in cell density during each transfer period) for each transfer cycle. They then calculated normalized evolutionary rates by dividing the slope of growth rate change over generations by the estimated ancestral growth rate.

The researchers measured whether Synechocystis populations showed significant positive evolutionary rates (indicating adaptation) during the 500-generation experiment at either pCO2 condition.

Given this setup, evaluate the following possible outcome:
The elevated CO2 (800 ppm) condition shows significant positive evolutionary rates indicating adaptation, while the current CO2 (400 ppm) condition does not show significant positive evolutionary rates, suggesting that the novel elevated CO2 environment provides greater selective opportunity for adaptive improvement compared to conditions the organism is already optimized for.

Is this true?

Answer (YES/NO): NO